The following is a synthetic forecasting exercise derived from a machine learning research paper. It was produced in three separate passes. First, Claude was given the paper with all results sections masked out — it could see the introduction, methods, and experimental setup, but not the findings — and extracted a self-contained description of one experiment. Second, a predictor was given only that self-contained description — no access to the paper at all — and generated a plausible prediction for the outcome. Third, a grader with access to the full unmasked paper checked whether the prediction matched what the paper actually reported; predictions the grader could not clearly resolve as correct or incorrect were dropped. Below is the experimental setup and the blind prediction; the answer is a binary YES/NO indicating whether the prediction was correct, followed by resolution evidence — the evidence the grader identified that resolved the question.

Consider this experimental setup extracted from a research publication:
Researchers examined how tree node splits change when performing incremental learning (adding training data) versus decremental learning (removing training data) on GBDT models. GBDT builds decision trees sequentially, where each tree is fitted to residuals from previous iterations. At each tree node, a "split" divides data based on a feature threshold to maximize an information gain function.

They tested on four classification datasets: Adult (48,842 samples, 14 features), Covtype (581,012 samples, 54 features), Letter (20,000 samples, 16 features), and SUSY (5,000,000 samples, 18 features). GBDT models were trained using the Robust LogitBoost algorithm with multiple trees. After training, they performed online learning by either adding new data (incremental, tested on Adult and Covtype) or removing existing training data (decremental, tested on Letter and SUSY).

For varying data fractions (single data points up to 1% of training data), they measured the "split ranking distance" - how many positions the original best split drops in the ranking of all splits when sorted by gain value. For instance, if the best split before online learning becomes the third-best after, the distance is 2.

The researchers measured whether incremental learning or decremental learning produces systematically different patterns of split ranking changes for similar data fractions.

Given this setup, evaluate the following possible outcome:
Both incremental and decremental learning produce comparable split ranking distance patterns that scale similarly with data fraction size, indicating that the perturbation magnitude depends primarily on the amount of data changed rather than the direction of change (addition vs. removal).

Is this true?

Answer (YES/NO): YES